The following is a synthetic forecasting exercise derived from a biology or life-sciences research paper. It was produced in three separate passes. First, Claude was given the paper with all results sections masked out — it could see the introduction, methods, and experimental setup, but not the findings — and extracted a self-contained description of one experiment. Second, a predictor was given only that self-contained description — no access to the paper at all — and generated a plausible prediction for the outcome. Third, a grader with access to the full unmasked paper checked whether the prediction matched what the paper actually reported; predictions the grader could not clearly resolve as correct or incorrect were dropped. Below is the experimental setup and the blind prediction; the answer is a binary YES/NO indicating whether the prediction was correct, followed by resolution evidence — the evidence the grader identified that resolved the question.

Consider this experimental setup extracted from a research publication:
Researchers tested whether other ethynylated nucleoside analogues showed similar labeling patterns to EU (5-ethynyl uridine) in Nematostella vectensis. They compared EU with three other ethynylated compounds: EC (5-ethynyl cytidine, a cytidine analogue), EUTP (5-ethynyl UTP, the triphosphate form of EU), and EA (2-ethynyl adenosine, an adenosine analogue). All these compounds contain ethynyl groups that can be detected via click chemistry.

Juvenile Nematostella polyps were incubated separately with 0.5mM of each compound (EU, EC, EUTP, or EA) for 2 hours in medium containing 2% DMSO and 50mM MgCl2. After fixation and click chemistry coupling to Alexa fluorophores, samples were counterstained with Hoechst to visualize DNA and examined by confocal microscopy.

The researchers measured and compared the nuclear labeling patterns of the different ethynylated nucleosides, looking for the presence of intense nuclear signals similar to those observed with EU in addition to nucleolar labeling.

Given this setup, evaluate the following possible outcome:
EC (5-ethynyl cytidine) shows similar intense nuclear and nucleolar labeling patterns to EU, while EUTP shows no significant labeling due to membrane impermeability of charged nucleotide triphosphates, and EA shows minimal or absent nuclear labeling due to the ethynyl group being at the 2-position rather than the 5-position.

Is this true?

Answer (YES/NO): NO